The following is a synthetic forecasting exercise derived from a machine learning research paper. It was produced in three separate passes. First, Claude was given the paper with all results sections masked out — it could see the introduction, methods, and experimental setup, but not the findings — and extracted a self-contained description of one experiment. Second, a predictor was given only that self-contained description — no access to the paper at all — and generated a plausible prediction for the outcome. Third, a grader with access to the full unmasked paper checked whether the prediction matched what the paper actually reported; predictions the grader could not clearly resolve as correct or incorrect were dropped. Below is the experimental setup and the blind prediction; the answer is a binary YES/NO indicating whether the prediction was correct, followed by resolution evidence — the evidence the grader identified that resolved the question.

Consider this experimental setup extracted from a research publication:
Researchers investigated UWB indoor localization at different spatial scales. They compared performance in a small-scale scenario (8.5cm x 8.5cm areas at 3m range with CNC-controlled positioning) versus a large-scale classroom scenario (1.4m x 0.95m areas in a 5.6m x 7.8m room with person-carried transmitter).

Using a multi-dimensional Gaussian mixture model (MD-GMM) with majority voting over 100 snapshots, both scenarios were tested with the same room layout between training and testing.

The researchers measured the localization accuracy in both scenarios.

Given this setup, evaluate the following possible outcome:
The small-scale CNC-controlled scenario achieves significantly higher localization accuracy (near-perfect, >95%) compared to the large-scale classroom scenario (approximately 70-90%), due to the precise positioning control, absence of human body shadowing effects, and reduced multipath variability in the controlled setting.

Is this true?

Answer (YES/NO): NO